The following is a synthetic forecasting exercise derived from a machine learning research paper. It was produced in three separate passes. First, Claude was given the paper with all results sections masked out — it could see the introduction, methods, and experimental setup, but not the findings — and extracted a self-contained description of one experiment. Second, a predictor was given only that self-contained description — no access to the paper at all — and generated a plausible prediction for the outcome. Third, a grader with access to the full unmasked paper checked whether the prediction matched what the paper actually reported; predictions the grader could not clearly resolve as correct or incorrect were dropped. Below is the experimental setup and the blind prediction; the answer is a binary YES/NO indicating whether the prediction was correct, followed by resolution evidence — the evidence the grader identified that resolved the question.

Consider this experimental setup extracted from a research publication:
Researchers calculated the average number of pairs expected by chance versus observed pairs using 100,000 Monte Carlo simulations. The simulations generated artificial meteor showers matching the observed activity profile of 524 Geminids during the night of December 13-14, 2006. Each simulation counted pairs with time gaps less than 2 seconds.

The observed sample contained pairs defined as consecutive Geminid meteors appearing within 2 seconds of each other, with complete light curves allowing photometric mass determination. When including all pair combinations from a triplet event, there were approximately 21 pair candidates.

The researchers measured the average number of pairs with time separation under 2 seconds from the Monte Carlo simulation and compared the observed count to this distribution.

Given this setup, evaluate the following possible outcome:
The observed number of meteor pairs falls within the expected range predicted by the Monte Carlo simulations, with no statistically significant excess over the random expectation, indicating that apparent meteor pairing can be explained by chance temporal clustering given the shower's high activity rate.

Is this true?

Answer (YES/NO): YES